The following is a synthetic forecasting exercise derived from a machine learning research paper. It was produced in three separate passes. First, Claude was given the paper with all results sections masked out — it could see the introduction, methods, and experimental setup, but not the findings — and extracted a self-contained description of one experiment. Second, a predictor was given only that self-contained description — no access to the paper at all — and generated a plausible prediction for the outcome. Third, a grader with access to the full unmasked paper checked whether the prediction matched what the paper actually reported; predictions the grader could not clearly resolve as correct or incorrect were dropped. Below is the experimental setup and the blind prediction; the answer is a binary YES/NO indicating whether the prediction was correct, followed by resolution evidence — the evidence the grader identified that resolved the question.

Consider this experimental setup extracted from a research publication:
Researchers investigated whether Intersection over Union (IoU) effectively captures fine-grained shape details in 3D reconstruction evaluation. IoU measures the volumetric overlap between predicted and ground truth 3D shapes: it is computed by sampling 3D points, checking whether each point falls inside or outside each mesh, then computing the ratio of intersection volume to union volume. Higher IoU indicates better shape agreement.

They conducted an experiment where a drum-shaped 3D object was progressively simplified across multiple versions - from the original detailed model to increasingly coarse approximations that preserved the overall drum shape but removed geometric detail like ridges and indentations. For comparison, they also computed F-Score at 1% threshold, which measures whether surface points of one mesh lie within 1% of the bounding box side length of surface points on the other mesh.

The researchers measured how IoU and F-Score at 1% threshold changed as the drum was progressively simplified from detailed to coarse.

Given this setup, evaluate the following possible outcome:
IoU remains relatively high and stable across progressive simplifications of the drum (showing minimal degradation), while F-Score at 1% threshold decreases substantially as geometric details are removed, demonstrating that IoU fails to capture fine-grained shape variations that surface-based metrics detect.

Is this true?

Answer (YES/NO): YES